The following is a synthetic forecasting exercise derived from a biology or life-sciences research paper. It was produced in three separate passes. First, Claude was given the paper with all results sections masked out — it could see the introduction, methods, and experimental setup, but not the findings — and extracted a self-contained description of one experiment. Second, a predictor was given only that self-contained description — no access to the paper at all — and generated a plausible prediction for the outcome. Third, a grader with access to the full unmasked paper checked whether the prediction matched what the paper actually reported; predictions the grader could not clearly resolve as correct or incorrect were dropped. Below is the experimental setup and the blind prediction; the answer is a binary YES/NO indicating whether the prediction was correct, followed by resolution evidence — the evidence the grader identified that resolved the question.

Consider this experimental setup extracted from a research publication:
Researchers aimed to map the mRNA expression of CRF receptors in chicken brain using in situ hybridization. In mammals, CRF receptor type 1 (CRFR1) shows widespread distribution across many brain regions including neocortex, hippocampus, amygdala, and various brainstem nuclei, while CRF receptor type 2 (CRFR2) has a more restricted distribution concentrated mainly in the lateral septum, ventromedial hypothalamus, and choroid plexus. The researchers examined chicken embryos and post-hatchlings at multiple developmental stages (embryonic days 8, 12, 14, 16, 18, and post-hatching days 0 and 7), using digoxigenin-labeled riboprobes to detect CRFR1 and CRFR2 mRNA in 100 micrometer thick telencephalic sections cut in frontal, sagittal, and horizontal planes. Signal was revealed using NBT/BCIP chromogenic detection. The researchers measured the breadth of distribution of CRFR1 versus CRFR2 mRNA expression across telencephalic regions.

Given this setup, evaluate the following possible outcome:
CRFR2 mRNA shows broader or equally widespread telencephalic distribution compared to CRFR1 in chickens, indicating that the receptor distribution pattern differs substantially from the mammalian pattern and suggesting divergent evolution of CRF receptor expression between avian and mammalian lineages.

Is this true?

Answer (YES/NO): NO